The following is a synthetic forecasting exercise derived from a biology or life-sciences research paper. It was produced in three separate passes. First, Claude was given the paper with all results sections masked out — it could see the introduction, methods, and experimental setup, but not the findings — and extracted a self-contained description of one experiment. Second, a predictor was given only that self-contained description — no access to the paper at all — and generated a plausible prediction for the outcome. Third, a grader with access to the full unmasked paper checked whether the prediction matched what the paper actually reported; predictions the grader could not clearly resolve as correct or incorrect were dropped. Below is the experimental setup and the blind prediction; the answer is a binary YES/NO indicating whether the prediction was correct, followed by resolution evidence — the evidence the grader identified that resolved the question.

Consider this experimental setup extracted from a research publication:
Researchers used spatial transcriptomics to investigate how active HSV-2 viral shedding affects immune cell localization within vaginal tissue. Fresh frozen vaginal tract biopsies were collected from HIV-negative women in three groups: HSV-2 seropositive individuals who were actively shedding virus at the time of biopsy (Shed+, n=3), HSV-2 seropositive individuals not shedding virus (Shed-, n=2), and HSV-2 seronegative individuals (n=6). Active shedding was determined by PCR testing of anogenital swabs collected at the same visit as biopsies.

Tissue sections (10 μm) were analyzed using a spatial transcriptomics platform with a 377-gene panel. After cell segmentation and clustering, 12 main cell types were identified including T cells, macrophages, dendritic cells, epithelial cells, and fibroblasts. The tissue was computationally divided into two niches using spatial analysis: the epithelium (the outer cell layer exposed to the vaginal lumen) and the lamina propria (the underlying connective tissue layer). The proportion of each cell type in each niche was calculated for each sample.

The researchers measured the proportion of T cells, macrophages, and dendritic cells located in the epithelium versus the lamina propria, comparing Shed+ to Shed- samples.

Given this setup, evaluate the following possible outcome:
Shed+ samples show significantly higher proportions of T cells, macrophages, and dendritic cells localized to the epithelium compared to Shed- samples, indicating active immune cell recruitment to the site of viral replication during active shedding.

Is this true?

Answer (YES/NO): NO